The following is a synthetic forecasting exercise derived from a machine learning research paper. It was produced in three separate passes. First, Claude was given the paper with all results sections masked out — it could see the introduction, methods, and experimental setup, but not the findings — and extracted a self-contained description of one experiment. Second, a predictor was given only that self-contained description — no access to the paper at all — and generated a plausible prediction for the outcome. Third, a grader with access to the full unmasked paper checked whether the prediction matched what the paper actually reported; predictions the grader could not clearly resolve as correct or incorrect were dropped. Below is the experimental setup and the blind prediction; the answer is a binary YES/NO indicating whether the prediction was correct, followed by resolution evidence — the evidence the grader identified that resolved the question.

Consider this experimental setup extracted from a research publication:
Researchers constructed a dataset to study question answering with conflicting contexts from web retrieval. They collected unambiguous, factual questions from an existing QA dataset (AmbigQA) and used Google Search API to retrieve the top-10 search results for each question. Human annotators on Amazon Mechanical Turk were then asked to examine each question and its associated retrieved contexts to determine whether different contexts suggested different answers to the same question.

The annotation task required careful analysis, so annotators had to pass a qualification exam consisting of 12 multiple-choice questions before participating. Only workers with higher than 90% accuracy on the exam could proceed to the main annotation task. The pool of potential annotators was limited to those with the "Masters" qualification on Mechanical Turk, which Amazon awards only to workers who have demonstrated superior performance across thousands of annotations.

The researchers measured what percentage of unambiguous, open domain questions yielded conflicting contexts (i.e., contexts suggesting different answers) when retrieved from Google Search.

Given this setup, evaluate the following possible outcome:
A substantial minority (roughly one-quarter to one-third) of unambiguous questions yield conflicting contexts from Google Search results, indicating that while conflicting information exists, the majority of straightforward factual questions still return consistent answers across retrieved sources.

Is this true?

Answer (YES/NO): YES